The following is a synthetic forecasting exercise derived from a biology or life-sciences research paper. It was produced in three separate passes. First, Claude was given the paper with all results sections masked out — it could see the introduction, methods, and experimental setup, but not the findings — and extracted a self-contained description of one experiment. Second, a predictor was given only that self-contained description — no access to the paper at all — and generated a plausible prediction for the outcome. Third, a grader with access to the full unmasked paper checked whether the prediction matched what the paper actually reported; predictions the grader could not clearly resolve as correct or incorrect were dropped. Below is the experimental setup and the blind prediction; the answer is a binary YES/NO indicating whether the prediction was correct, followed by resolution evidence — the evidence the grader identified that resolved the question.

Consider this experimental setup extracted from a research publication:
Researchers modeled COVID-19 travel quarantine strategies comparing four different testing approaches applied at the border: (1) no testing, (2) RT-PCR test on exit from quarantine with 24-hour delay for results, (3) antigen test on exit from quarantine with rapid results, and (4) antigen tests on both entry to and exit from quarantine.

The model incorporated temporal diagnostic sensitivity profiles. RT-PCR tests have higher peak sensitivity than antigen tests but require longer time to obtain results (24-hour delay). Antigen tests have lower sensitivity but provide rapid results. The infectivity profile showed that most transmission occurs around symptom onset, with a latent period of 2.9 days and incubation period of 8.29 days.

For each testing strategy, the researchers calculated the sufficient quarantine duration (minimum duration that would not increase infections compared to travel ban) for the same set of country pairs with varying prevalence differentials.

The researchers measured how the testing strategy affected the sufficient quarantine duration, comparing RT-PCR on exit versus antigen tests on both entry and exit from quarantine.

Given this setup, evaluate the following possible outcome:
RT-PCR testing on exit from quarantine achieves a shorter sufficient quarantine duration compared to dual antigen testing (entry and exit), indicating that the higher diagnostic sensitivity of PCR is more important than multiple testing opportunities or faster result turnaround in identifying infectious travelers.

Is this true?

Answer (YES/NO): NO